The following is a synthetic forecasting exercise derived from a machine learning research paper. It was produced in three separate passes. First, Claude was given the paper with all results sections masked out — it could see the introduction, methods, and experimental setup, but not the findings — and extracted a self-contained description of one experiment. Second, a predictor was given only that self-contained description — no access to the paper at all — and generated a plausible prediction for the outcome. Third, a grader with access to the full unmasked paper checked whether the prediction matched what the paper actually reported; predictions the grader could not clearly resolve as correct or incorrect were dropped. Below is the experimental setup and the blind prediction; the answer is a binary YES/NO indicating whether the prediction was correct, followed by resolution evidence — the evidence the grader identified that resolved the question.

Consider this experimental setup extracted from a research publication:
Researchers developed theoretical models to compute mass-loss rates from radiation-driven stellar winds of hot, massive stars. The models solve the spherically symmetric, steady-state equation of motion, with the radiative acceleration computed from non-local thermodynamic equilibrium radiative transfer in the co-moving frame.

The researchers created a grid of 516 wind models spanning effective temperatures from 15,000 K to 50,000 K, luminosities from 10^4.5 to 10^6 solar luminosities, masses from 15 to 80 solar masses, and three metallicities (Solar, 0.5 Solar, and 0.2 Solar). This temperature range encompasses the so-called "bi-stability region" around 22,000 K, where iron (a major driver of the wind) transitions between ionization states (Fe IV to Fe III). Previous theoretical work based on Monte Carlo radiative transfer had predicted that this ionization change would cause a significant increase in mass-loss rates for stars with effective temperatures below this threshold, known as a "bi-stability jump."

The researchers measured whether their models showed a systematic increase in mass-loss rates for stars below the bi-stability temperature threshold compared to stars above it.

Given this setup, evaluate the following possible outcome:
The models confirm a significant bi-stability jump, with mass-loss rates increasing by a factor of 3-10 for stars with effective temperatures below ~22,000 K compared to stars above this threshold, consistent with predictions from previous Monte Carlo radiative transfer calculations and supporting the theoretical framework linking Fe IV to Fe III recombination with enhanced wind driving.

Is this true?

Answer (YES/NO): NO